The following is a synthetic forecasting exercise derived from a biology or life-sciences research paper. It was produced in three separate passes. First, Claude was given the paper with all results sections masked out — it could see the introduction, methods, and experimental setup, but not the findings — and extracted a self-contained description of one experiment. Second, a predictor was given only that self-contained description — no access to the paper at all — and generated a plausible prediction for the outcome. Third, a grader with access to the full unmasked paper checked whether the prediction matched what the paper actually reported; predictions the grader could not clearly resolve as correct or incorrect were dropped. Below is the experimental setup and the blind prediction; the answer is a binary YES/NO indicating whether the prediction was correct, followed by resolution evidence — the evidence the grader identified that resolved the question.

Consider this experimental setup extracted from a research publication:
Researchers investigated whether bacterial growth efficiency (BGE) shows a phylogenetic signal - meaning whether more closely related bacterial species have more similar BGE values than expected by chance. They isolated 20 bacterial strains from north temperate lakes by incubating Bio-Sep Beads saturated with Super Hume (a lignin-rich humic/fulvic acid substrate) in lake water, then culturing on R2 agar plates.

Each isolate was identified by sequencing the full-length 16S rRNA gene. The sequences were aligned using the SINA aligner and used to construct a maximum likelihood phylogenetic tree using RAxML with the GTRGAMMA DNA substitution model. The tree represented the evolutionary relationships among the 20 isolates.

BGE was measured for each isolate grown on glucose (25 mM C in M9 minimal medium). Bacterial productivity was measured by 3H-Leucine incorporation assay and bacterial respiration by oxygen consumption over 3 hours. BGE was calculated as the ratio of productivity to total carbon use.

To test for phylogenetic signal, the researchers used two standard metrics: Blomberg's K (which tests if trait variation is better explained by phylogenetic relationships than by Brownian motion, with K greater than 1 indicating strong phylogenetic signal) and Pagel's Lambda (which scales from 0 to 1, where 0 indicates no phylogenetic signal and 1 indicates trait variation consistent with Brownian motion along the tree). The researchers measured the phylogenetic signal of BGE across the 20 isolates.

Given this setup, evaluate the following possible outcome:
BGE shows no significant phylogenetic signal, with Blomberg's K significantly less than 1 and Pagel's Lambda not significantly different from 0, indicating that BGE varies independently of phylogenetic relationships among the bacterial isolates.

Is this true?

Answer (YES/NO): NO